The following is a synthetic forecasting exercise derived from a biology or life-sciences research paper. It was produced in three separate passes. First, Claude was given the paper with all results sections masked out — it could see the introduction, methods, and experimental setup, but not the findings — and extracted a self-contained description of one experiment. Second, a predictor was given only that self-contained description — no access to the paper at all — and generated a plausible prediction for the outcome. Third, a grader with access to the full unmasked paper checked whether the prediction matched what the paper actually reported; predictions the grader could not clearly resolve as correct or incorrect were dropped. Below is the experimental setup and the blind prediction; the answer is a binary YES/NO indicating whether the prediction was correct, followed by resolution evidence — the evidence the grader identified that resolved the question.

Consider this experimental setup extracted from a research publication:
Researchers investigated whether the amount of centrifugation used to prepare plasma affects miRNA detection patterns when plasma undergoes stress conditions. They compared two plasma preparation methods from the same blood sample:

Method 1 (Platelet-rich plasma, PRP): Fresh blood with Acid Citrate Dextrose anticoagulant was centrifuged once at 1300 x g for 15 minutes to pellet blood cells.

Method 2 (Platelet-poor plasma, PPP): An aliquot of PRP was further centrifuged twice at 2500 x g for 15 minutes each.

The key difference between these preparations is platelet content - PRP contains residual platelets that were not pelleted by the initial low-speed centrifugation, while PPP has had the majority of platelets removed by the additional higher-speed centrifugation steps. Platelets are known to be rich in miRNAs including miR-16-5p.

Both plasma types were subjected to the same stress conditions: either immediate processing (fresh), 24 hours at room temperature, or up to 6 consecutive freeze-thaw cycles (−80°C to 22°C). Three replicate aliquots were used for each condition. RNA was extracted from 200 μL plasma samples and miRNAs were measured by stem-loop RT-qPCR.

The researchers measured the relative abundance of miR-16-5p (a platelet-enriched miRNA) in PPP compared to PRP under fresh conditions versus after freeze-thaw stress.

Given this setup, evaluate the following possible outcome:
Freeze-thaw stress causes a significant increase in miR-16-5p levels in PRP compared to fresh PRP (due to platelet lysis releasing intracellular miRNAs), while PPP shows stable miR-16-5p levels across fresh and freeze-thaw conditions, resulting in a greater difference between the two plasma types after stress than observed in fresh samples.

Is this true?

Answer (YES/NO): NO